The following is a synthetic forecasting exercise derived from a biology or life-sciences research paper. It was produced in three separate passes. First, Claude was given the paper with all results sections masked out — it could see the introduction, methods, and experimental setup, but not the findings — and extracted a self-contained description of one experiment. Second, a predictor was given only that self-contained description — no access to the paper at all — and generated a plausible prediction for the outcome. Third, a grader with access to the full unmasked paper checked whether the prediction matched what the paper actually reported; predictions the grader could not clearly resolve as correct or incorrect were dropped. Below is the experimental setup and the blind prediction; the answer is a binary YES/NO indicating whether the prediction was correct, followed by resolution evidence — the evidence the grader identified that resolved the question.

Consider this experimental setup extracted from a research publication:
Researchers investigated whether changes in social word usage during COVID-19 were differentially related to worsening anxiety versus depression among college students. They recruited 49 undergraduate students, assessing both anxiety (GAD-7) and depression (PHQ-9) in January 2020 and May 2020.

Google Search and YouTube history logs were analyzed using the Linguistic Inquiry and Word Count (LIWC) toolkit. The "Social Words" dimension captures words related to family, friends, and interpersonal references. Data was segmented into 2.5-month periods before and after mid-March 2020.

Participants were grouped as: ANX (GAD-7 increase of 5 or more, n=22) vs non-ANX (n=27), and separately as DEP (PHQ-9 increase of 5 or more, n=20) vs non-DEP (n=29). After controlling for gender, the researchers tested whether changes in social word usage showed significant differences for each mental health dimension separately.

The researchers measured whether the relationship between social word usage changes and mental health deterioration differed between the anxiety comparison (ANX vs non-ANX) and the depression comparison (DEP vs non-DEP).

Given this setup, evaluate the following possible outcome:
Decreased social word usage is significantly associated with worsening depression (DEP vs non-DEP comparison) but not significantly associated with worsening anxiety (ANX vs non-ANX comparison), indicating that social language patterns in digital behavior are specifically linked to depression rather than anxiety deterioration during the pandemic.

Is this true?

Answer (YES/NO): YES